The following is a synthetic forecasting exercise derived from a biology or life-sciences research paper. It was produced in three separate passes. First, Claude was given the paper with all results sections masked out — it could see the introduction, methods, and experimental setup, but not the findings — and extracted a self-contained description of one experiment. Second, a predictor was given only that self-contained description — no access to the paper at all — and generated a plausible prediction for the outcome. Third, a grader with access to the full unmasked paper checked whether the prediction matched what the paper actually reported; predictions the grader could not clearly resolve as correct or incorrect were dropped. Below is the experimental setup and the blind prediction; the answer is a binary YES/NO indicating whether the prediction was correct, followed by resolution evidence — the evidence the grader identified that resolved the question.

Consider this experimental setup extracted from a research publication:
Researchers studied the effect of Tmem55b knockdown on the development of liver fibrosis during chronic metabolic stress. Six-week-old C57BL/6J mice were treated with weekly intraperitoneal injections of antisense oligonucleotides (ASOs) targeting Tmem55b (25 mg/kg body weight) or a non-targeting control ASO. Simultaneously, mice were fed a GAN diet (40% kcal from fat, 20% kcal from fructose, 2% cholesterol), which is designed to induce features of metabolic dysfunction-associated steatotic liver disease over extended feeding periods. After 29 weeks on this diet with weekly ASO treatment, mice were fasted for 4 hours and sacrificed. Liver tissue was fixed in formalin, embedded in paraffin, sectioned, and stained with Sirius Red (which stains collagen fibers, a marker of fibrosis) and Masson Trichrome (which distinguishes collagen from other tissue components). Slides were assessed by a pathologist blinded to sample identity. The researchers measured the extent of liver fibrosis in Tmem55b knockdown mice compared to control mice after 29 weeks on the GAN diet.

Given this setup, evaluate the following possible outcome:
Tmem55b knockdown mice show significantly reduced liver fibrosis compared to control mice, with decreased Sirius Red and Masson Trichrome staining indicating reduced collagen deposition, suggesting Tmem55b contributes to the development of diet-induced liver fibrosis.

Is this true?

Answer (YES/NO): NO